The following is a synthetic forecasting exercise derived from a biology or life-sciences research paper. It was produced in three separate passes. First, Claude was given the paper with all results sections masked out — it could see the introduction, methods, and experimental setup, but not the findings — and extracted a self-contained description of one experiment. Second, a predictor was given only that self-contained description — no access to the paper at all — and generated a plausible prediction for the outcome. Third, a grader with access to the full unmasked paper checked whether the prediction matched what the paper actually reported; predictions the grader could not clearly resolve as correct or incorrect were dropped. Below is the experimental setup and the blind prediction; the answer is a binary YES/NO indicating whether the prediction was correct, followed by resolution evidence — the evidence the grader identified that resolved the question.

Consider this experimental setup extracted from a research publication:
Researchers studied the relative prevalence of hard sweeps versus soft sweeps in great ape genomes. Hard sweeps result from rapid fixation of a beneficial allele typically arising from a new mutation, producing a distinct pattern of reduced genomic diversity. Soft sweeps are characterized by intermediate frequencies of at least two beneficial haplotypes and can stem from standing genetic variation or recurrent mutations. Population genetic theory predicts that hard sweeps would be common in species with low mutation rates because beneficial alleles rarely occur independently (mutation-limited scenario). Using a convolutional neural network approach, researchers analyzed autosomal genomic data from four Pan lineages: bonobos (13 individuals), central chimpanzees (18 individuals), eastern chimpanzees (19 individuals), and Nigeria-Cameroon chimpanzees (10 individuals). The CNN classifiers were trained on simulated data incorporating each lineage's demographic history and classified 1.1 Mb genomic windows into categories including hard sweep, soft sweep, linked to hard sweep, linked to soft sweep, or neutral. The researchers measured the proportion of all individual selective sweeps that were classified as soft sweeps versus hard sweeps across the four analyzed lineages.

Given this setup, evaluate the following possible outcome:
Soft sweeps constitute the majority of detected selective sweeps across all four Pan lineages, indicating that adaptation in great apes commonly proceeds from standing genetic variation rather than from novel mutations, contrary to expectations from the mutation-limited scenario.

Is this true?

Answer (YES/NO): YES